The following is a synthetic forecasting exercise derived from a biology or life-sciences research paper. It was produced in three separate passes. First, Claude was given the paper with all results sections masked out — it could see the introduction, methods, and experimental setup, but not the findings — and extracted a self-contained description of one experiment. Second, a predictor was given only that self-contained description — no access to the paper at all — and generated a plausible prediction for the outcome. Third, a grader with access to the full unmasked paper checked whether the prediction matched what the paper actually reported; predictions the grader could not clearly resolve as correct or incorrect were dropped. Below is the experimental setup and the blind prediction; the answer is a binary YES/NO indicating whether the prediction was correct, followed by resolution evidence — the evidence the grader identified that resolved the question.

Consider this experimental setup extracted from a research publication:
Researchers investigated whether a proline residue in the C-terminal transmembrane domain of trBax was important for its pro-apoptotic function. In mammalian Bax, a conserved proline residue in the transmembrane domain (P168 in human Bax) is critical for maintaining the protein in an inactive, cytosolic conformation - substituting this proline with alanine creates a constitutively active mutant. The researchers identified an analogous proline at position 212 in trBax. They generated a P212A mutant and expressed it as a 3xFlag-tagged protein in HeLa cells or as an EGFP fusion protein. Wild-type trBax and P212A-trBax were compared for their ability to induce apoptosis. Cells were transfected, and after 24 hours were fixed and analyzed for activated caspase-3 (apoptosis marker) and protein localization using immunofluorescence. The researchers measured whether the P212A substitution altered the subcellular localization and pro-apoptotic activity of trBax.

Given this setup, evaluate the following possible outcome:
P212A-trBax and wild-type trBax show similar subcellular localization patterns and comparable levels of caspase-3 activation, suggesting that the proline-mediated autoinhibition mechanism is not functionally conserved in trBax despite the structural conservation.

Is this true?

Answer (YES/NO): YES